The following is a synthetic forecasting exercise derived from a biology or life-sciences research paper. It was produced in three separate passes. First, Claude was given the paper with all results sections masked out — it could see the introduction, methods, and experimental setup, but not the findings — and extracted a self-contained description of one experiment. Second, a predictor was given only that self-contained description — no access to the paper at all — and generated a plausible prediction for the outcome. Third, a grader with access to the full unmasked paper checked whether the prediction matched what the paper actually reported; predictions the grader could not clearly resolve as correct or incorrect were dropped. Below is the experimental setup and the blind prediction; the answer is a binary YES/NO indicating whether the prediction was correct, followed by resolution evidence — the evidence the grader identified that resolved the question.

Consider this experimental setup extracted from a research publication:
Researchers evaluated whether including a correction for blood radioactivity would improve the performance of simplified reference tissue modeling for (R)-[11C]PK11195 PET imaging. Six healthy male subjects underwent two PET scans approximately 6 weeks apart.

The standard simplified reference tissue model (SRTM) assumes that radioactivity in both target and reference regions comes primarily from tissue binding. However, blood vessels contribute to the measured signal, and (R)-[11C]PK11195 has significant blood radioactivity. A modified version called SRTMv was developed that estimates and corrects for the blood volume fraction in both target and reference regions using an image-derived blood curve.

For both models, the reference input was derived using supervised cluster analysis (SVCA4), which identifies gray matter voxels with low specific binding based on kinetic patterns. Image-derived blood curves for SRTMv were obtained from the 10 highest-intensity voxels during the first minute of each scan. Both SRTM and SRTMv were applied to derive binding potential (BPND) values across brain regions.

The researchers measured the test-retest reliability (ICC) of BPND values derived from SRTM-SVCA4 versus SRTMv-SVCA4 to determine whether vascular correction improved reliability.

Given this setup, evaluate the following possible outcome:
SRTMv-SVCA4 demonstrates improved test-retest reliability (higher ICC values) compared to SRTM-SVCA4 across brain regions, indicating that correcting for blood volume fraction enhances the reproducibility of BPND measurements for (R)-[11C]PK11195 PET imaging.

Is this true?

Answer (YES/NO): NO